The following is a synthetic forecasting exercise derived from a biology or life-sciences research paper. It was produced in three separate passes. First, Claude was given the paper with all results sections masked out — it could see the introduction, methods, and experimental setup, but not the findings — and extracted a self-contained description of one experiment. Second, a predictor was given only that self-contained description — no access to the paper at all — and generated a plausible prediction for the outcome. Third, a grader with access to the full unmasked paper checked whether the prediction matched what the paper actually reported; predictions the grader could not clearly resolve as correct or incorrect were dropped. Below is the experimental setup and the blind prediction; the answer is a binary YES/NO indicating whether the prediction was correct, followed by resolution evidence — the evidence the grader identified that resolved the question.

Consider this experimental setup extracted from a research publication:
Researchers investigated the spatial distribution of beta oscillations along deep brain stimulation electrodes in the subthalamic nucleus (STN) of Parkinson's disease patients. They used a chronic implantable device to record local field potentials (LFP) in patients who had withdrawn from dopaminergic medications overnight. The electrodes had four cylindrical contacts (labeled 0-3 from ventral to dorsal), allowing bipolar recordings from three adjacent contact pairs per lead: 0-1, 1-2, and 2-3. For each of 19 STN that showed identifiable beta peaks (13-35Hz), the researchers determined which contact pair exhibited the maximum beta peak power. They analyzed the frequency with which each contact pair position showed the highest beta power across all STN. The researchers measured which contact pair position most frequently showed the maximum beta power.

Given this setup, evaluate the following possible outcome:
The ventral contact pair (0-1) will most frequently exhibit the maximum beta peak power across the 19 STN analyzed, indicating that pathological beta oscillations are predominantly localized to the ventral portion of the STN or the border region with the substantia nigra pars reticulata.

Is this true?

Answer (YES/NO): NO